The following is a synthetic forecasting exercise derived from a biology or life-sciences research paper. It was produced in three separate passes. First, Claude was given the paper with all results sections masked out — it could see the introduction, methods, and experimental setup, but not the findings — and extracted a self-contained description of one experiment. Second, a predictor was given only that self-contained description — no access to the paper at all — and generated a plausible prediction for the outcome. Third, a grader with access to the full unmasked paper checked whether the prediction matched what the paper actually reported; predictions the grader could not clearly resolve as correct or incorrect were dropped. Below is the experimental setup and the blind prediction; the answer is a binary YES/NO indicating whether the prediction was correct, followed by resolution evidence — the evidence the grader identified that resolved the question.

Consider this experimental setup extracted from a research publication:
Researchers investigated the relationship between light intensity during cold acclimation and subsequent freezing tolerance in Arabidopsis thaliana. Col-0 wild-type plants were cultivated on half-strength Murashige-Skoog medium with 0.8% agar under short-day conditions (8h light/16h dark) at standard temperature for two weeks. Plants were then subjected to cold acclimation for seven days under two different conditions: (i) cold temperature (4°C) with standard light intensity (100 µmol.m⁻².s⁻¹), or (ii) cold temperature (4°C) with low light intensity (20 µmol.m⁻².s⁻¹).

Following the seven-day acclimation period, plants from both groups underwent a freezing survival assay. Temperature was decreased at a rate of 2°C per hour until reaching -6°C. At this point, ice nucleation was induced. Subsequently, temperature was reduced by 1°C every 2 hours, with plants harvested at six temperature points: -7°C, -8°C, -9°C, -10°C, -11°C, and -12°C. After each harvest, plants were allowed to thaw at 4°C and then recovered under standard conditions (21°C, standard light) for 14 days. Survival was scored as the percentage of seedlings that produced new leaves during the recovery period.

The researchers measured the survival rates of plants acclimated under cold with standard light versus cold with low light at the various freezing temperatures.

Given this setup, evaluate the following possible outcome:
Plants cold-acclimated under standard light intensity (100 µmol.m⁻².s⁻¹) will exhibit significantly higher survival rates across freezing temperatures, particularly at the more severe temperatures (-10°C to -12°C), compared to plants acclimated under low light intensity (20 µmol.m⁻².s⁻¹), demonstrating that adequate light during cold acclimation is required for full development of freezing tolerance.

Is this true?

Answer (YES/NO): YES